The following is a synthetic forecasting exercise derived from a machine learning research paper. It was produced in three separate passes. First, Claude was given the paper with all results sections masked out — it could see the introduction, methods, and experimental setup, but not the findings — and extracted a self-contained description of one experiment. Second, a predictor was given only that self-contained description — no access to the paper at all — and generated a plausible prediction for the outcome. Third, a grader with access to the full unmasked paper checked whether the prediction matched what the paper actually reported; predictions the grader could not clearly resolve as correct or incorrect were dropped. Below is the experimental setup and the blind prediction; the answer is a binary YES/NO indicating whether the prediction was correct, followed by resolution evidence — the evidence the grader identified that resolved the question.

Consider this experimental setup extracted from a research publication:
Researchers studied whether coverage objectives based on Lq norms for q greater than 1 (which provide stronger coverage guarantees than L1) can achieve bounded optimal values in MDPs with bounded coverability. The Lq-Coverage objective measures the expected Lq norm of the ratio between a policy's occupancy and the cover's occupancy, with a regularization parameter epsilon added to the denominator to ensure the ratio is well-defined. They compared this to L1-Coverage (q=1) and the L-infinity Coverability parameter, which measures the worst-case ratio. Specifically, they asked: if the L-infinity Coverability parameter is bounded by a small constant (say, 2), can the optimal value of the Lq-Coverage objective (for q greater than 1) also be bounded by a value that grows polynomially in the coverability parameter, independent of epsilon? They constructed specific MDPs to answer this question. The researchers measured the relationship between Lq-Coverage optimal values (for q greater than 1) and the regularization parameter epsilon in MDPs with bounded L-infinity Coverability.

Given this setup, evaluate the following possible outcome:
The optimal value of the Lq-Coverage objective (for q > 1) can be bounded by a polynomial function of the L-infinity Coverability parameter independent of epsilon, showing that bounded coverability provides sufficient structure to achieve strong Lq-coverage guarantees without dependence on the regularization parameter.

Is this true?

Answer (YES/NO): NO